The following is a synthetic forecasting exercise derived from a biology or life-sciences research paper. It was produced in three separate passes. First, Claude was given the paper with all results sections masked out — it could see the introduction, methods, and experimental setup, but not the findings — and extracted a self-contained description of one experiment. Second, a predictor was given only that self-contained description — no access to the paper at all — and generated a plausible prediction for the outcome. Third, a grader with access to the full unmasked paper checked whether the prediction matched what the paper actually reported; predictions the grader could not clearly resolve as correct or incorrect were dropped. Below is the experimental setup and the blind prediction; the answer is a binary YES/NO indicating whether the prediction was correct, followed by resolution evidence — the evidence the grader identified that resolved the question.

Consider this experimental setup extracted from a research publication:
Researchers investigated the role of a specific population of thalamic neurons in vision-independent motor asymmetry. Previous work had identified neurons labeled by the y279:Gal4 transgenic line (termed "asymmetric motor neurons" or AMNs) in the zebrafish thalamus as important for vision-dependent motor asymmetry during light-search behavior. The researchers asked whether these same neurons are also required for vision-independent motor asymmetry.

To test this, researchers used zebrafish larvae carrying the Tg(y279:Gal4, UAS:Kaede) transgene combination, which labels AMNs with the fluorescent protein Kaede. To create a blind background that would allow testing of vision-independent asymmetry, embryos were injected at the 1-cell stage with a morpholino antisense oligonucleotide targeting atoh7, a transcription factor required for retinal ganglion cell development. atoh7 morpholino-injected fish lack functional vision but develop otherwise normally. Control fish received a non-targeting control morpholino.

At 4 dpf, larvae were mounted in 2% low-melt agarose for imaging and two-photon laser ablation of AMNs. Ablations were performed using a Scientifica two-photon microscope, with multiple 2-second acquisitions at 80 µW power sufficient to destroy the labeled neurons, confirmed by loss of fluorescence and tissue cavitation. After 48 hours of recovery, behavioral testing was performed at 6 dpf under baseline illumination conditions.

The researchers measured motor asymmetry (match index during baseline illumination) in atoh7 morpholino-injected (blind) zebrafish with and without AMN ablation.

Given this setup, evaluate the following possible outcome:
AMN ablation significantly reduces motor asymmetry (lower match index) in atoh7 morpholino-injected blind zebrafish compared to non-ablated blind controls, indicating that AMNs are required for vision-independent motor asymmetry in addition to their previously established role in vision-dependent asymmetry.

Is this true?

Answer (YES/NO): NO